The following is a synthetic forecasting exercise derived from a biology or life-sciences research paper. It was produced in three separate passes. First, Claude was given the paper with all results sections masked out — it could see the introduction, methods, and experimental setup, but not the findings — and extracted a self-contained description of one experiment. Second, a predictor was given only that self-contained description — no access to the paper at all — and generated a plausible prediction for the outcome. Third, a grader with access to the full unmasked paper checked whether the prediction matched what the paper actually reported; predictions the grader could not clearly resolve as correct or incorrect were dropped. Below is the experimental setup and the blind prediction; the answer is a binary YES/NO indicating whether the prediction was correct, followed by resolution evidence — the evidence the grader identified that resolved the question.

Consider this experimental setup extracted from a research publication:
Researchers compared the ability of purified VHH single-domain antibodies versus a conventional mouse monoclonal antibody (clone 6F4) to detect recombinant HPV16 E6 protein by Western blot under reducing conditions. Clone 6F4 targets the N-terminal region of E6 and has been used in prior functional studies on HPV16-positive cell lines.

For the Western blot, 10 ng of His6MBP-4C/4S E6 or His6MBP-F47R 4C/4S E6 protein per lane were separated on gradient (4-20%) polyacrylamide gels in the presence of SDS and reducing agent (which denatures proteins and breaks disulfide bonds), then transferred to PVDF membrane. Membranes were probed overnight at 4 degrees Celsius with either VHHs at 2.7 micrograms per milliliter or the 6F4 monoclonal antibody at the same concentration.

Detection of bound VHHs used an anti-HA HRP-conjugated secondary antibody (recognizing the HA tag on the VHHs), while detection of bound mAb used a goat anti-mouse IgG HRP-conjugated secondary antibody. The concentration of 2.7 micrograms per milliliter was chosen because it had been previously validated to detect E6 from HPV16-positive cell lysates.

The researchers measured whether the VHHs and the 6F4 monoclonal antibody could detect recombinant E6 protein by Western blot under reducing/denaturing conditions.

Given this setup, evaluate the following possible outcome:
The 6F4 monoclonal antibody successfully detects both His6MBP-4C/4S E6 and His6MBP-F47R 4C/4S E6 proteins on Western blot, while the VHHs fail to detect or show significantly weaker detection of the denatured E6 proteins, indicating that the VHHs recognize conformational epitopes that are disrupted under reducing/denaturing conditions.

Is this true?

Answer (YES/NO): YES